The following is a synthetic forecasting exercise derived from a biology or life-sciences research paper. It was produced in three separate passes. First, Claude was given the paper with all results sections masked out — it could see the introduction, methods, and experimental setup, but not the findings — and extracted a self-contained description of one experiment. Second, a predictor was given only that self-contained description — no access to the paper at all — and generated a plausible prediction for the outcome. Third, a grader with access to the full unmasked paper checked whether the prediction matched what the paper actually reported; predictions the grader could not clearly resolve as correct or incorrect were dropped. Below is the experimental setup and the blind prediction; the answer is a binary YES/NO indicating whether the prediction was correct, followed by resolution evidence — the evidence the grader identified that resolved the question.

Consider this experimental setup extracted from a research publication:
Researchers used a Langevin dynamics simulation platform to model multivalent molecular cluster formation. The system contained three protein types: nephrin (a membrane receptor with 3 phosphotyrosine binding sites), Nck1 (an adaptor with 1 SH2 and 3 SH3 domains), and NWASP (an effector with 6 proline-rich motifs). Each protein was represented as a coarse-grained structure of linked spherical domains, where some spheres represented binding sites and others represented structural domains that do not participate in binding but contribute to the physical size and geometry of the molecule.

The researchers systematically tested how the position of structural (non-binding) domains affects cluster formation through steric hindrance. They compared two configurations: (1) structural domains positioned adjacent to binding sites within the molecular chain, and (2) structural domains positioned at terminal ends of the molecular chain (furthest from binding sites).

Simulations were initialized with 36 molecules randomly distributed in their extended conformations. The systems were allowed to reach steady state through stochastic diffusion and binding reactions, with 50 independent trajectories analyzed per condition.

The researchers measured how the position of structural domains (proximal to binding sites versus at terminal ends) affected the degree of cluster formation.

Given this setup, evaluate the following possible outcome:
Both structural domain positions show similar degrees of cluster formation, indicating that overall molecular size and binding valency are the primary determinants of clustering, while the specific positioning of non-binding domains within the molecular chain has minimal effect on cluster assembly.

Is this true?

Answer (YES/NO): NO